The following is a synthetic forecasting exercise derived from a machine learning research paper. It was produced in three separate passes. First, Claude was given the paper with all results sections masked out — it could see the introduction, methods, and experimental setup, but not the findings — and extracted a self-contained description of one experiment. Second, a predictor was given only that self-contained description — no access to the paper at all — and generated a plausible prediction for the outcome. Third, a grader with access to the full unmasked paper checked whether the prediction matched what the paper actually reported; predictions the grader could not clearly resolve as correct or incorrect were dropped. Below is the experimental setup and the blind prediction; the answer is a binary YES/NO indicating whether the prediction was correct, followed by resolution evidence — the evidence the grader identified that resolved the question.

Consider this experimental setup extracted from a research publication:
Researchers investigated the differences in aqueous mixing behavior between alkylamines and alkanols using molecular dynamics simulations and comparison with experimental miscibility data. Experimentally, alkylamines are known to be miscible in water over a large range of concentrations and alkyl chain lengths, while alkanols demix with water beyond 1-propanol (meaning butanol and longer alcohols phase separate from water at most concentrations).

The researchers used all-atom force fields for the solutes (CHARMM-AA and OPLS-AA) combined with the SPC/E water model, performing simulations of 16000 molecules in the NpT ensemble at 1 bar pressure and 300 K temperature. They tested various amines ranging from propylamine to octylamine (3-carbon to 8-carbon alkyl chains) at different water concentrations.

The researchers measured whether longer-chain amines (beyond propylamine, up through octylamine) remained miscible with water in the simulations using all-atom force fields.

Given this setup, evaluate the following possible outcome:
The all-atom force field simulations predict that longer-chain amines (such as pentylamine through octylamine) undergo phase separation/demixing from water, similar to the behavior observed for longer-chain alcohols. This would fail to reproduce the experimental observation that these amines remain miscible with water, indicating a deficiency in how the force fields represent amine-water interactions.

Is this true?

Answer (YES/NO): NO